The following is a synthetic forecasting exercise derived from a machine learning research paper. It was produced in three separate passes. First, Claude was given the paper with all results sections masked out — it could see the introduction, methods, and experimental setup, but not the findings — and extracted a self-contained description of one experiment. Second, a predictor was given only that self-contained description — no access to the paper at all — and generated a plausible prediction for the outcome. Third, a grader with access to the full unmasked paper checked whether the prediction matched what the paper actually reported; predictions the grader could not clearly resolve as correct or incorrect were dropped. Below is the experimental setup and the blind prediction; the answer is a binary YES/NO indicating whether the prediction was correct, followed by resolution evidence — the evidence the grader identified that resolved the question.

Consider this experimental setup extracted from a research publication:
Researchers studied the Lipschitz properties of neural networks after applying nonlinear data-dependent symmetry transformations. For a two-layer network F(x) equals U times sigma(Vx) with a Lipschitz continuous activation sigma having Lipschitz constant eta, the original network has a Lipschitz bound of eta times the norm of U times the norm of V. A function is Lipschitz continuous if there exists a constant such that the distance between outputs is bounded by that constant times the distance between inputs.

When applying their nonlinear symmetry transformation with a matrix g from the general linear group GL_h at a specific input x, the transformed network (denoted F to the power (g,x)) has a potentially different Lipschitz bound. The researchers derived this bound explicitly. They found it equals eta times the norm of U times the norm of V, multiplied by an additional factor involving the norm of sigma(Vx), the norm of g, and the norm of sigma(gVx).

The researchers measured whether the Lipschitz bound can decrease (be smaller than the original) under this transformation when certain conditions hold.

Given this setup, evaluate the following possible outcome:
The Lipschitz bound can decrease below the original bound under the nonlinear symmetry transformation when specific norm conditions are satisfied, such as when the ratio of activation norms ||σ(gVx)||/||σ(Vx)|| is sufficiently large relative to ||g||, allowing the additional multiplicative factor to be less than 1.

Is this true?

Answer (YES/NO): YES